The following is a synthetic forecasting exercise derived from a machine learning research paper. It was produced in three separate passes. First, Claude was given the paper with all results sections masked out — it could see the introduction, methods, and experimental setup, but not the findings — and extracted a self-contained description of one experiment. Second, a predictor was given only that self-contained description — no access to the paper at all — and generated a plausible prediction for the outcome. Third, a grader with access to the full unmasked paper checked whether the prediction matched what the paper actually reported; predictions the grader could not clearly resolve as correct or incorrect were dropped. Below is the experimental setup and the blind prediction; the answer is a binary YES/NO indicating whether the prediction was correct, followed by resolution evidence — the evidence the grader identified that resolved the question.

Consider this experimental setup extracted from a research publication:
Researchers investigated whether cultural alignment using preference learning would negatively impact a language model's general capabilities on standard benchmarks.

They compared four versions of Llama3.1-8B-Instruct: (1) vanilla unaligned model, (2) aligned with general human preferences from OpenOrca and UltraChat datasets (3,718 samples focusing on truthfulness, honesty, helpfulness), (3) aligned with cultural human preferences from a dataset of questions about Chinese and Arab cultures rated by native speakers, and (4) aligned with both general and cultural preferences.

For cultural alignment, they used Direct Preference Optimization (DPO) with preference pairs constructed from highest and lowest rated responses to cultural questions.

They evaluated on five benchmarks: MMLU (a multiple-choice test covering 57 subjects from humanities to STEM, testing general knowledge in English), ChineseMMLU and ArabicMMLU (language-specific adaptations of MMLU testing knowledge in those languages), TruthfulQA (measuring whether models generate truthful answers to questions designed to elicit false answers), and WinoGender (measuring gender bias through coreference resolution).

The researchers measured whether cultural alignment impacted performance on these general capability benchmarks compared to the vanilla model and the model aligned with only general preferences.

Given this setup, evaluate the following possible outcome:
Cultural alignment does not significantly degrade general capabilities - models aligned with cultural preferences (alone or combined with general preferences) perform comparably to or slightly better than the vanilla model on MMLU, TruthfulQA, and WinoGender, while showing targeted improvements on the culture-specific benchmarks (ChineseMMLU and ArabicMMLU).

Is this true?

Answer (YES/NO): NO